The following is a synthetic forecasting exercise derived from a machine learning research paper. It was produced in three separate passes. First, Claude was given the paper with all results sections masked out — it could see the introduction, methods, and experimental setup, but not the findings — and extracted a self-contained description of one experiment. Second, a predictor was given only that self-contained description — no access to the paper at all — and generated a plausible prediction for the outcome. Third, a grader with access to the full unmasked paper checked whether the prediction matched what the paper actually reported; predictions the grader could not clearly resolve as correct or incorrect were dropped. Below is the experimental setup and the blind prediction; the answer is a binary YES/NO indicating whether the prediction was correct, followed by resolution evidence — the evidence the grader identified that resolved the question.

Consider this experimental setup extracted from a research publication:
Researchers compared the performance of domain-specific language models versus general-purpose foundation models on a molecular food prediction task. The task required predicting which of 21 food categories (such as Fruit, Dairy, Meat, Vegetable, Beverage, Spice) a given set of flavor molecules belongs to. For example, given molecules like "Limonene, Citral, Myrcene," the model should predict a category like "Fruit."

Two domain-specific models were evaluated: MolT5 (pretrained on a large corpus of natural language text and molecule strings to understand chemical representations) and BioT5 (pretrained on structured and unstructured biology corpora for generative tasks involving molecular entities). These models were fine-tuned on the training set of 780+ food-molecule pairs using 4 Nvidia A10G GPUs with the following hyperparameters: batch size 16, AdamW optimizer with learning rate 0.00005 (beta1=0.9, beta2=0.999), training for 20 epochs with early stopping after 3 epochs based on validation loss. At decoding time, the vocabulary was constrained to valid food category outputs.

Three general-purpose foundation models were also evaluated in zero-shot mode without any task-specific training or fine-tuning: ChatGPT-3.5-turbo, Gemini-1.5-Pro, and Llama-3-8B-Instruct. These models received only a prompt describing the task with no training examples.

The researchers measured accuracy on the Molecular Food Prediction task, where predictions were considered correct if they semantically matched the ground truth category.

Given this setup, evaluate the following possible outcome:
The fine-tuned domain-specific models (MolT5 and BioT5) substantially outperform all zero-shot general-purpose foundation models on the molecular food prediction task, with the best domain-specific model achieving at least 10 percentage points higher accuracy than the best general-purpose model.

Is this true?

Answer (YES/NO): NO